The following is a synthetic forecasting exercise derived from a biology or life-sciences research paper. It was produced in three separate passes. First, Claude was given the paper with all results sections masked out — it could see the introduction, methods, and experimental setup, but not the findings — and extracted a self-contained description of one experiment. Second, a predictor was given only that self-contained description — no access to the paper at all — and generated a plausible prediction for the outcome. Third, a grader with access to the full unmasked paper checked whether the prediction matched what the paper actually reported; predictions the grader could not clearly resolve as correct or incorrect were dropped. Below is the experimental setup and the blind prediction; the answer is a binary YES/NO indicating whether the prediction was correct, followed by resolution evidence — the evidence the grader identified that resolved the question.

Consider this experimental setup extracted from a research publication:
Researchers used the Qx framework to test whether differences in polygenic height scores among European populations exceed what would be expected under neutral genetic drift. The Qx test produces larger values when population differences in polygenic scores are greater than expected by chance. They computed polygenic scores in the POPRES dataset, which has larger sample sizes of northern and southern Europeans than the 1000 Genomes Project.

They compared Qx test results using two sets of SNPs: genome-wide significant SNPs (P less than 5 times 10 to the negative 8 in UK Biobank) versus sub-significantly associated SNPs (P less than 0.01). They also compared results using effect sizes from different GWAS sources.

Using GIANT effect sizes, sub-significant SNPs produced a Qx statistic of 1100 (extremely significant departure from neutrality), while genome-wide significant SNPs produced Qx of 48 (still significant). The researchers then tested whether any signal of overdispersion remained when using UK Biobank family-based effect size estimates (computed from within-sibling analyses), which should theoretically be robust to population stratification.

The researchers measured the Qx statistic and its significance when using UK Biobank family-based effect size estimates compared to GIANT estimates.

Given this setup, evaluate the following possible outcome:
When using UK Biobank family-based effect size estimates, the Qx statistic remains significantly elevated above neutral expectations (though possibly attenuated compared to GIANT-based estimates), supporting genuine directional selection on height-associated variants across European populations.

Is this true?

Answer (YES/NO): NO